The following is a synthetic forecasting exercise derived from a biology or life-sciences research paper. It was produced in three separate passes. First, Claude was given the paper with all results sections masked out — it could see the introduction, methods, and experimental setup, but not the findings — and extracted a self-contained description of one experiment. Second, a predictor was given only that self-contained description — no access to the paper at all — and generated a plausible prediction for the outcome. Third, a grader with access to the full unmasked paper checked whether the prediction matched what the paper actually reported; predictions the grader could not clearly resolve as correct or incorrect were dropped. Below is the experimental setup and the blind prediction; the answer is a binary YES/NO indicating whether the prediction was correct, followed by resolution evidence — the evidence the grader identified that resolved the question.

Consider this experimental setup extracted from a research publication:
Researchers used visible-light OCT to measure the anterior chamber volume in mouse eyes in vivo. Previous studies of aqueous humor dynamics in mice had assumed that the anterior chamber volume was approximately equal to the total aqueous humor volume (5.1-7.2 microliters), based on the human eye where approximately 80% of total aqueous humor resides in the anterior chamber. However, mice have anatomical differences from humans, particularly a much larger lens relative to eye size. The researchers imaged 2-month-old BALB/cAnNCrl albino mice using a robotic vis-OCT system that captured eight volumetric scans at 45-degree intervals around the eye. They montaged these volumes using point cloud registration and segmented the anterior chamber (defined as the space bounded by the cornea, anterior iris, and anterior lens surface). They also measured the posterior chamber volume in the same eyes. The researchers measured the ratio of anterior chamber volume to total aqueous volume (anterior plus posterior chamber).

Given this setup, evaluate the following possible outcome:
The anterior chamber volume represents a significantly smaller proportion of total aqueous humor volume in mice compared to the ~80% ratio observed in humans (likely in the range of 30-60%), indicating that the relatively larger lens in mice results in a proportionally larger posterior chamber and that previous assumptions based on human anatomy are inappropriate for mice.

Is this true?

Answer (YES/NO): YES